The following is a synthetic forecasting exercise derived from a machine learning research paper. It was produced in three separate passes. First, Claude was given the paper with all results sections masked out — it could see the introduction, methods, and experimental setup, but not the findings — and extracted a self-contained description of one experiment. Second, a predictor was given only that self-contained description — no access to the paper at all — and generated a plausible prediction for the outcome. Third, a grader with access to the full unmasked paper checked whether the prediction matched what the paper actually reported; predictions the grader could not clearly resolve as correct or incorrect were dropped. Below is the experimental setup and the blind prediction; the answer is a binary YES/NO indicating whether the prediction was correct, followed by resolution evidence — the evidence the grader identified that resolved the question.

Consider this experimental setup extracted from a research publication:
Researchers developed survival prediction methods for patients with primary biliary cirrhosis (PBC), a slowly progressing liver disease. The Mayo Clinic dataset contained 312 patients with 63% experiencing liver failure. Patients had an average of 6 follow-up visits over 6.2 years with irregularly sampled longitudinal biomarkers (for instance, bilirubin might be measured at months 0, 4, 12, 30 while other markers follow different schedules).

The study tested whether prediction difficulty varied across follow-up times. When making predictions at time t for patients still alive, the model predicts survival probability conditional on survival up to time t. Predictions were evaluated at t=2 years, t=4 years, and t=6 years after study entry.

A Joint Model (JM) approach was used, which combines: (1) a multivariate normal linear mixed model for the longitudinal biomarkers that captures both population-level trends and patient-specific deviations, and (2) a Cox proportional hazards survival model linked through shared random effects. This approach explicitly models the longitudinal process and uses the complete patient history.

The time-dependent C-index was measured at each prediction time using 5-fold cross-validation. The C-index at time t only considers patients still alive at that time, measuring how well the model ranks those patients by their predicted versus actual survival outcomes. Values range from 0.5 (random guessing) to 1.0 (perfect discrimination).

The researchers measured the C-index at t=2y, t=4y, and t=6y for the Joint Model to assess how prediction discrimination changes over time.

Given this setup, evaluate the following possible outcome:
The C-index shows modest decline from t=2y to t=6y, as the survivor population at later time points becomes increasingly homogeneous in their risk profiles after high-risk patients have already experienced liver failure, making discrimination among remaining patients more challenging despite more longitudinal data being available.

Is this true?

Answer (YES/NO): YES